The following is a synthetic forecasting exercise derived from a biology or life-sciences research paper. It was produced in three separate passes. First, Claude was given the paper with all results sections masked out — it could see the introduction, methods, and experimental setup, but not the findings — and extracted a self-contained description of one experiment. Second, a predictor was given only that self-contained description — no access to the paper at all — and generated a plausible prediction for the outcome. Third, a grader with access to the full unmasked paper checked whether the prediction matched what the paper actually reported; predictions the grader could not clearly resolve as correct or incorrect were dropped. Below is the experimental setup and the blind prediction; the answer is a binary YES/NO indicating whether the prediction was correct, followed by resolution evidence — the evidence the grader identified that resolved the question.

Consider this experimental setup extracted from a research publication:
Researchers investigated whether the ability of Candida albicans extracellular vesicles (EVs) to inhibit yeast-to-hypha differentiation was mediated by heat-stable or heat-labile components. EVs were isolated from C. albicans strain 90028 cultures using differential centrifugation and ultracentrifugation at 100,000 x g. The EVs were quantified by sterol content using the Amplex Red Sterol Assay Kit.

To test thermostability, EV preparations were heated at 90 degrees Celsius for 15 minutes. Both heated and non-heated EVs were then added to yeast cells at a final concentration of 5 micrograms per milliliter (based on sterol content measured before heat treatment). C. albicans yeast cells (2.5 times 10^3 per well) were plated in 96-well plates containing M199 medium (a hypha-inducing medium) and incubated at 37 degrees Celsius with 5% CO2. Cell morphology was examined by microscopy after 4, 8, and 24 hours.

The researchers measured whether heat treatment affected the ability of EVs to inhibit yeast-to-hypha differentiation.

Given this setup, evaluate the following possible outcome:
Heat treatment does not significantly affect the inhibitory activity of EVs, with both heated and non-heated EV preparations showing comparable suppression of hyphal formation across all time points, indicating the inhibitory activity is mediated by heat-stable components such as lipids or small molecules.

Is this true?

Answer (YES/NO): YES